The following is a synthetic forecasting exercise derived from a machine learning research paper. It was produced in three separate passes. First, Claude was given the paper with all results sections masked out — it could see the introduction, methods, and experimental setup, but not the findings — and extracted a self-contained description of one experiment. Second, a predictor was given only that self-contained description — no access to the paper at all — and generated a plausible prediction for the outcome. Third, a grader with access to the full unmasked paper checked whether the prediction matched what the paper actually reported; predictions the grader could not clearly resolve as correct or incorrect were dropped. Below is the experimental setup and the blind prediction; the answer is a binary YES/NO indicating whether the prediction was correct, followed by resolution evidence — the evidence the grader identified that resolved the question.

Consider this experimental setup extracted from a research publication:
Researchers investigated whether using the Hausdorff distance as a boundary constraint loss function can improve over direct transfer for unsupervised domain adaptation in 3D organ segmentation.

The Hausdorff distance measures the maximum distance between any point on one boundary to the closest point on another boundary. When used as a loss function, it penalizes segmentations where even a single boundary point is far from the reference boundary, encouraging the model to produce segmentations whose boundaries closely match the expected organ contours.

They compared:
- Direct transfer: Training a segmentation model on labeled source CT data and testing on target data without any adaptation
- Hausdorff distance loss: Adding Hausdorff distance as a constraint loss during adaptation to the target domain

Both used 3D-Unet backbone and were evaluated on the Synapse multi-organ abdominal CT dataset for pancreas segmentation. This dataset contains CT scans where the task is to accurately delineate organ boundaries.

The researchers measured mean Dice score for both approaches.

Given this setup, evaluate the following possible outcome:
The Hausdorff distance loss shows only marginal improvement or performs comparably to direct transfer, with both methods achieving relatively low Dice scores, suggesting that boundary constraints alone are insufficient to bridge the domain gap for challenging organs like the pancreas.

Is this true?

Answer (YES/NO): NO